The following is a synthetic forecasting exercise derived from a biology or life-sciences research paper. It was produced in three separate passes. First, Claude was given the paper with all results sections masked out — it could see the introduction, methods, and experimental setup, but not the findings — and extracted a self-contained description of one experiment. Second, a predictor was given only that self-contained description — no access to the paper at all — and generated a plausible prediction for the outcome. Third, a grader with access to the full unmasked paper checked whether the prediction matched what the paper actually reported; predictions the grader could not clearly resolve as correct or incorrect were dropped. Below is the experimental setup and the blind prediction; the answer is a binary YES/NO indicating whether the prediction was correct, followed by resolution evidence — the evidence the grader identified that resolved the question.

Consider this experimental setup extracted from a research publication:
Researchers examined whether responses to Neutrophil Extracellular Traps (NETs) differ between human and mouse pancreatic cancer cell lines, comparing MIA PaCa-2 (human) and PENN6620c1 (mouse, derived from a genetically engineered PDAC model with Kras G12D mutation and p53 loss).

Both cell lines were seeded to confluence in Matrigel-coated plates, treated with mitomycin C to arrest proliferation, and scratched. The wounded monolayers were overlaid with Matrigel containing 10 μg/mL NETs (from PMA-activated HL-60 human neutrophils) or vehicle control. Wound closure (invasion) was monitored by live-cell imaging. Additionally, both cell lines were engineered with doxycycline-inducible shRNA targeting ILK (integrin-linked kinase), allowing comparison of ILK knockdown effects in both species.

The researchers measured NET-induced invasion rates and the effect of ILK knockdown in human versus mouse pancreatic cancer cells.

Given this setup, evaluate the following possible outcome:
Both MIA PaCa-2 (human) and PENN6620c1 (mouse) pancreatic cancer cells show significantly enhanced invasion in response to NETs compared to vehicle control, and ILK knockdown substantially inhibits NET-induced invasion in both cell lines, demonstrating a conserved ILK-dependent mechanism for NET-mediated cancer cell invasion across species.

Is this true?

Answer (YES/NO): YES